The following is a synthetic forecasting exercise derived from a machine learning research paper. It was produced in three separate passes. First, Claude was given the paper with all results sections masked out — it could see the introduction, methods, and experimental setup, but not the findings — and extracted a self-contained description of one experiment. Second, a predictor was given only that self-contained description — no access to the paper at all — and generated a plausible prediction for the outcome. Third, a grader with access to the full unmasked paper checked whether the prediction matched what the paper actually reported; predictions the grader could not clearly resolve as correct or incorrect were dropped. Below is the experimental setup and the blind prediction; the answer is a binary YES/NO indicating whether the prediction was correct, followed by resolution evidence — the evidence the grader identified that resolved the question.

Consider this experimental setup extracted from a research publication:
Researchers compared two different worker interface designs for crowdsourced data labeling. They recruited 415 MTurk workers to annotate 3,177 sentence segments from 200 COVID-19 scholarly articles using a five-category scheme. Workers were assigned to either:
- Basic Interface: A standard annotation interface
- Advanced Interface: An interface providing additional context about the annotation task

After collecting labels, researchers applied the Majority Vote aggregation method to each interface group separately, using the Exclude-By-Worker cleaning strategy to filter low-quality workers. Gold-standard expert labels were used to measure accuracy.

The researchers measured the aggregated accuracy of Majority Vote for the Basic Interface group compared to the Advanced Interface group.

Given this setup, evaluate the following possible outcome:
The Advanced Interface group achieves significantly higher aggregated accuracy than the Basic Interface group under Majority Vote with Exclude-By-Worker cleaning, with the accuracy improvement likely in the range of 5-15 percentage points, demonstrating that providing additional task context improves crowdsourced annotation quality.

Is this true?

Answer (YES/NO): NO